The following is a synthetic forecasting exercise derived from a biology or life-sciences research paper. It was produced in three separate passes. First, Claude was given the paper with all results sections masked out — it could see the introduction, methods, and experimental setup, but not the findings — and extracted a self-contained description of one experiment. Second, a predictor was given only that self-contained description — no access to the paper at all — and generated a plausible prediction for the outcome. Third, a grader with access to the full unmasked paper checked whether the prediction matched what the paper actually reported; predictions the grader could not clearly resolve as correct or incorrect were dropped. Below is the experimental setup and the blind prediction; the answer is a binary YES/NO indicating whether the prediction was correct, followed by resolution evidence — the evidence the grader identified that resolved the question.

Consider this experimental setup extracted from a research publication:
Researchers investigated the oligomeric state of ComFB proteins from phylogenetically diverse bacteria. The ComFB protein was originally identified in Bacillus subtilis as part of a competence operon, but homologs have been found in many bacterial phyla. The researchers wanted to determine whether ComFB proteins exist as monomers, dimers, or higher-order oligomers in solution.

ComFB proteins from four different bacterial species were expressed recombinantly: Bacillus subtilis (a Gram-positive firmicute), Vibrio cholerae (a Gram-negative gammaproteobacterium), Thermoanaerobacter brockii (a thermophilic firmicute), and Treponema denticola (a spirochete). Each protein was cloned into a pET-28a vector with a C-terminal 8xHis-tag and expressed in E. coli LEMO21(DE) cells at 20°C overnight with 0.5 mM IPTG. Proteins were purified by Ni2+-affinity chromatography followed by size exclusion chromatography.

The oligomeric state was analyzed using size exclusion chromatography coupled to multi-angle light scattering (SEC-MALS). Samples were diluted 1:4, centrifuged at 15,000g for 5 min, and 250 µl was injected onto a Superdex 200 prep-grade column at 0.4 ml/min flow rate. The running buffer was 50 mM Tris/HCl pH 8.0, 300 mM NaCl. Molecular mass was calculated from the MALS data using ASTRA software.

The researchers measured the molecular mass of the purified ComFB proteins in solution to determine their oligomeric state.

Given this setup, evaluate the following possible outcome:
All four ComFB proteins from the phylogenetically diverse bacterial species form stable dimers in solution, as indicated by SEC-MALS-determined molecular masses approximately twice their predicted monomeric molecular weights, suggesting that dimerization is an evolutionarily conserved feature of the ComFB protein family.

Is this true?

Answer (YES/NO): NO